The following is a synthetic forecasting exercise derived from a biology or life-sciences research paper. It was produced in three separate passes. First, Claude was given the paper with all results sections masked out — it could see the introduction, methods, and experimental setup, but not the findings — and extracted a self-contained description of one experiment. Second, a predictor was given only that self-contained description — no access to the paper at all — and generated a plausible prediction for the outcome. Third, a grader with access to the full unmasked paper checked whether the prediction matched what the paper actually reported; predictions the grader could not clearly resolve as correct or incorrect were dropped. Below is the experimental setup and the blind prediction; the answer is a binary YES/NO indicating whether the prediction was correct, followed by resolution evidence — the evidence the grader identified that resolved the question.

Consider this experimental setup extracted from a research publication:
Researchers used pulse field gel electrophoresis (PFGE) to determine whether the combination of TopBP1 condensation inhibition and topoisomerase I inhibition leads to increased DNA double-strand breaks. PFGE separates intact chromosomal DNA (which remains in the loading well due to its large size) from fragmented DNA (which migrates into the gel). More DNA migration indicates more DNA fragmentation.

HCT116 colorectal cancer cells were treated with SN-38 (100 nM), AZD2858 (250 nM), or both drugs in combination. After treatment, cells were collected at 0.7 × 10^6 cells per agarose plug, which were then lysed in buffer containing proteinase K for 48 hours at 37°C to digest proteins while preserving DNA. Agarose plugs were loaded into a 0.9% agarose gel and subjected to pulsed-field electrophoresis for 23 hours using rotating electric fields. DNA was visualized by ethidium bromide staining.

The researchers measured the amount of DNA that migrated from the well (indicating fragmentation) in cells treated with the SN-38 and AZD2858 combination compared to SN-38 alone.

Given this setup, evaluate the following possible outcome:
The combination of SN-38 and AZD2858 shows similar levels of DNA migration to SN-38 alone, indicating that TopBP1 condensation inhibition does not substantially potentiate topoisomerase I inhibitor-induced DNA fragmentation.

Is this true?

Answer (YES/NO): NO